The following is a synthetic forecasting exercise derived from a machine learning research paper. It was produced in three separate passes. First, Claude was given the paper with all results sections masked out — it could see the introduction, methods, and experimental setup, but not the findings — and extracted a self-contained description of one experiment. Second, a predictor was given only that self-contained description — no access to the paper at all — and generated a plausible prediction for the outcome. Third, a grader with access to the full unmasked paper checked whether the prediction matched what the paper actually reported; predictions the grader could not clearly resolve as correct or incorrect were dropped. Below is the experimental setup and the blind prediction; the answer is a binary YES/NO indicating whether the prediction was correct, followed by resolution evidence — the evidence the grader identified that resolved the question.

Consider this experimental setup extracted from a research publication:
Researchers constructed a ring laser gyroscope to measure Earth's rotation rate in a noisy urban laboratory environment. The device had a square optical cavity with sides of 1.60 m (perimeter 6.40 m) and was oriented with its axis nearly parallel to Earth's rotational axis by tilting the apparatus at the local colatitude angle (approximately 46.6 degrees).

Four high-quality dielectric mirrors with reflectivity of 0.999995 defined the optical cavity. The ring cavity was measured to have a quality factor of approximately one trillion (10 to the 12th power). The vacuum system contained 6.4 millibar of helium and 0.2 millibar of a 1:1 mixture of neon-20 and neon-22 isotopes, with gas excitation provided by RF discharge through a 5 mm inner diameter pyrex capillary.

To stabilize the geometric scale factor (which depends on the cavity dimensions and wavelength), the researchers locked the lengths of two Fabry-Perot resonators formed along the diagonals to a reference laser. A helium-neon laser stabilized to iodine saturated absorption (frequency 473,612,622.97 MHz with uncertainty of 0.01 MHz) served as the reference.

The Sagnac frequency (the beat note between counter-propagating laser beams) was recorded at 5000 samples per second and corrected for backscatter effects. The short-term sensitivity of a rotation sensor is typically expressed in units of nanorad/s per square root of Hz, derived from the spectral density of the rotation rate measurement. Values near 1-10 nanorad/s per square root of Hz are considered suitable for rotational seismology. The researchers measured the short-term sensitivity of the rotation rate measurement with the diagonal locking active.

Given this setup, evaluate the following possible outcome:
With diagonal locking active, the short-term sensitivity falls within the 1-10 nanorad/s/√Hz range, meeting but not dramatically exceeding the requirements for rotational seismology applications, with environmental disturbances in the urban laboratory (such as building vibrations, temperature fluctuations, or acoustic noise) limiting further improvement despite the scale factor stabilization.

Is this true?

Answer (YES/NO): YES